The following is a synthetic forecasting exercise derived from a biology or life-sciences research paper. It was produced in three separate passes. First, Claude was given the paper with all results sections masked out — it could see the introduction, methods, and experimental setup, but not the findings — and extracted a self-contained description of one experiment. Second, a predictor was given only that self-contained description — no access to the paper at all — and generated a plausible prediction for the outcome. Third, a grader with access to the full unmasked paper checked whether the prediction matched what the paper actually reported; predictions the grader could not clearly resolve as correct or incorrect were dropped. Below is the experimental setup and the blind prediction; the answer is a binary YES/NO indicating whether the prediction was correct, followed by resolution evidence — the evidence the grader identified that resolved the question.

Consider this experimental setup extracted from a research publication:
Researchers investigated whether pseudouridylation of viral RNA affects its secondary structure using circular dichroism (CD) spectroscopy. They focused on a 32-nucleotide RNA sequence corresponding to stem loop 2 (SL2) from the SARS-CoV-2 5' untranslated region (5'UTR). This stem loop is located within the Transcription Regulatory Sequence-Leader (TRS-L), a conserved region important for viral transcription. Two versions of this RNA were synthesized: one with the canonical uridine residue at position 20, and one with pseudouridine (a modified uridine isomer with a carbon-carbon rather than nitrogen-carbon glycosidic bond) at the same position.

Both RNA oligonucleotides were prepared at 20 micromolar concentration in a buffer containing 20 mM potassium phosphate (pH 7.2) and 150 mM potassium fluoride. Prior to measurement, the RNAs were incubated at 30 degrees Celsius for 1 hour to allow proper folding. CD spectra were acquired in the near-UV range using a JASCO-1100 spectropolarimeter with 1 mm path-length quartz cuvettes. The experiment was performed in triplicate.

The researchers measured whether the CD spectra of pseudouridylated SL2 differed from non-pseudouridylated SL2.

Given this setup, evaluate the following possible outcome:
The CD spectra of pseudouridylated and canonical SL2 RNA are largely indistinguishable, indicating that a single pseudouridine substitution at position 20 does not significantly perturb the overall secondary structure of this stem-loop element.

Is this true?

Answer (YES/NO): NO